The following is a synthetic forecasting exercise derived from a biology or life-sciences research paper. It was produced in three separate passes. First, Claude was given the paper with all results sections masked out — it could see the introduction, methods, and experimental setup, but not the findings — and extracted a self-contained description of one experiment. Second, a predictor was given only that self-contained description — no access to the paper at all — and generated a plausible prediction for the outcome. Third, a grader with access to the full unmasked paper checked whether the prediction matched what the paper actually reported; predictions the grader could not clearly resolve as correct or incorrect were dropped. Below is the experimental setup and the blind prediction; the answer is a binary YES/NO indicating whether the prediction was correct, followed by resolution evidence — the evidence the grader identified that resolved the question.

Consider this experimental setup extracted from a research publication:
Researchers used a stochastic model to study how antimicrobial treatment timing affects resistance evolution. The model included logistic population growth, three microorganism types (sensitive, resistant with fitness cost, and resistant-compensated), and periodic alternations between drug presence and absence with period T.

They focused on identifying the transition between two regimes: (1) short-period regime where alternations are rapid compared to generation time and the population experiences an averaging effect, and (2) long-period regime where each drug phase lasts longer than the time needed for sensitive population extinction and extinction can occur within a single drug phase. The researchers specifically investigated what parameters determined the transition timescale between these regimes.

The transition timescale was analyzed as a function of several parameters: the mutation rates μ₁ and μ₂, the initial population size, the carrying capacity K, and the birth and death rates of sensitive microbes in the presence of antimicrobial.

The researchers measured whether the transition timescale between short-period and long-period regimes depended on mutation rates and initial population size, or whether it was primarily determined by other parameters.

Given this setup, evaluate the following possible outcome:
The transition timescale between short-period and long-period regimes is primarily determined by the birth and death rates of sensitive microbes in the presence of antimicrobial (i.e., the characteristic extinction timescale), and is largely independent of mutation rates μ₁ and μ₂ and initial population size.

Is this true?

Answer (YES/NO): YES